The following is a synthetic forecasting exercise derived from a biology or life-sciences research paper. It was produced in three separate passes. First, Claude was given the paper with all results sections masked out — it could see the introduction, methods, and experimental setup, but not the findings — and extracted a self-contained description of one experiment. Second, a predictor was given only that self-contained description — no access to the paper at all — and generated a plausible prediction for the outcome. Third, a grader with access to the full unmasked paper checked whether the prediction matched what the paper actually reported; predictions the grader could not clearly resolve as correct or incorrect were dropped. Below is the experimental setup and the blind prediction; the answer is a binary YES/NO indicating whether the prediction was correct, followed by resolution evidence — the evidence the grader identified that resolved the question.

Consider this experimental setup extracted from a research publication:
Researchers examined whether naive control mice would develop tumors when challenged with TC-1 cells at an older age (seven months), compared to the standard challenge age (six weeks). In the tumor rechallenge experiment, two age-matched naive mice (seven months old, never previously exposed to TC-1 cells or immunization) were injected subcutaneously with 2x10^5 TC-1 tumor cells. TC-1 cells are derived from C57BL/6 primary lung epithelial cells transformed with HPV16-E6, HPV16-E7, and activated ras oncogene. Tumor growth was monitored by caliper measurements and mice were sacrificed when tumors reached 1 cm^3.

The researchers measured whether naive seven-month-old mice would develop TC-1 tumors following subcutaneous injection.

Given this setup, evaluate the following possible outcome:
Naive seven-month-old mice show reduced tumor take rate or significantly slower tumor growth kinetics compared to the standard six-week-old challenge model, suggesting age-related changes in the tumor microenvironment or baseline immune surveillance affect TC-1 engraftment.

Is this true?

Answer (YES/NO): NO